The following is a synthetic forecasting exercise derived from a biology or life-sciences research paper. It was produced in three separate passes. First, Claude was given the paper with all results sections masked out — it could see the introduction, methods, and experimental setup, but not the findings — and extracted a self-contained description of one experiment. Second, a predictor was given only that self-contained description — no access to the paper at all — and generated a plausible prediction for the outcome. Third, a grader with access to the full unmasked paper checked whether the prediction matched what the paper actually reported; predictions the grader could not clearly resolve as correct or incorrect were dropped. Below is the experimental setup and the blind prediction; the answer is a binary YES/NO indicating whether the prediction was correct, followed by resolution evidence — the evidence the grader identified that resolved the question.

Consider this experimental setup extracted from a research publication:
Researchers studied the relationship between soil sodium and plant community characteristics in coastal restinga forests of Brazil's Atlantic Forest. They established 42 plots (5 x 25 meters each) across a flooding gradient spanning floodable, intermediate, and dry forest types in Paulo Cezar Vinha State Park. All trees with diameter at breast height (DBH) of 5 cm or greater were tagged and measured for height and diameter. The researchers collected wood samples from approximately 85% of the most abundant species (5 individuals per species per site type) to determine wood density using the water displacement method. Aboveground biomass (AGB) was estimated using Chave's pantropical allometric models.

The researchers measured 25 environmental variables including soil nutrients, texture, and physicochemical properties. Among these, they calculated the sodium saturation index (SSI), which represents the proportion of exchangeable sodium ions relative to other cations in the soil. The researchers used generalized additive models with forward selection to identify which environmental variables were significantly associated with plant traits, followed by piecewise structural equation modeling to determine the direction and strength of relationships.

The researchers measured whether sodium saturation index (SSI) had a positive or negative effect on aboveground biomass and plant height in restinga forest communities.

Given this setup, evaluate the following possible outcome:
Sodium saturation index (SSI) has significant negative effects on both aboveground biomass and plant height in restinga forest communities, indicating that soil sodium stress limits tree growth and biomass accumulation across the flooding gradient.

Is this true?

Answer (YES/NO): NO